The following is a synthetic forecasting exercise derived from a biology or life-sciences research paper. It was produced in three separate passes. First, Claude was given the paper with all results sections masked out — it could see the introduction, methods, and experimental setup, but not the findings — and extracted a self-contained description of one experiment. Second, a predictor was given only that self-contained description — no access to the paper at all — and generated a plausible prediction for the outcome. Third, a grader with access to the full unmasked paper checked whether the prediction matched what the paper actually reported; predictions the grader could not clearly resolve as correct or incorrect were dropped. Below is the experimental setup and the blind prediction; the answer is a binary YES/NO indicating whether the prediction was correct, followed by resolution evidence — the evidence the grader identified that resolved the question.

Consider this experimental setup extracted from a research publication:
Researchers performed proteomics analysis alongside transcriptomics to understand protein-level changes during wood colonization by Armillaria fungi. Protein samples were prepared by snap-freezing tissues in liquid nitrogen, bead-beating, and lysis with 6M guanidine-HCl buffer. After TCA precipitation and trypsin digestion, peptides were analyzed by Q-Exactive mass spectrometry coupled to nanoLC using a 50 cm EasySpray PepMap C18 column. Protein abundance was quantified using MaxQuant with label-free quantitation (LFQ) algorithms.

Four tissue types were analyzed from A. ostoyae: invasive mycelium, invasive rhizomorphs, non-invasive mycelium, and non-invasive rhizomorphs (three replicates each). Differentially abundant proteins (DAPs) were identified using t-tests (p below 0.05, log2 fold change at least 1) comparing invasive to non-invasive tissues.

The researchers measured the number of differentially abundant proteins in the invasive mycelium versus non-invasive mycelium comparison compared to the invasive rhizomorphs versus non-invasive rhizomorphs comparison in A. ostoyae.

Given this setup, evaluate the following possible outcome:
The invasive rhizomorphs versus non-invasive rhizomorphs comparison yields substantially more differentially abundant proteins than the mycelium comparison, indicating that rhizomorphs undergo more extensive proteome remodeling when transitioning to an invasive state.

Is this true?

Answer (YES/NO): NO